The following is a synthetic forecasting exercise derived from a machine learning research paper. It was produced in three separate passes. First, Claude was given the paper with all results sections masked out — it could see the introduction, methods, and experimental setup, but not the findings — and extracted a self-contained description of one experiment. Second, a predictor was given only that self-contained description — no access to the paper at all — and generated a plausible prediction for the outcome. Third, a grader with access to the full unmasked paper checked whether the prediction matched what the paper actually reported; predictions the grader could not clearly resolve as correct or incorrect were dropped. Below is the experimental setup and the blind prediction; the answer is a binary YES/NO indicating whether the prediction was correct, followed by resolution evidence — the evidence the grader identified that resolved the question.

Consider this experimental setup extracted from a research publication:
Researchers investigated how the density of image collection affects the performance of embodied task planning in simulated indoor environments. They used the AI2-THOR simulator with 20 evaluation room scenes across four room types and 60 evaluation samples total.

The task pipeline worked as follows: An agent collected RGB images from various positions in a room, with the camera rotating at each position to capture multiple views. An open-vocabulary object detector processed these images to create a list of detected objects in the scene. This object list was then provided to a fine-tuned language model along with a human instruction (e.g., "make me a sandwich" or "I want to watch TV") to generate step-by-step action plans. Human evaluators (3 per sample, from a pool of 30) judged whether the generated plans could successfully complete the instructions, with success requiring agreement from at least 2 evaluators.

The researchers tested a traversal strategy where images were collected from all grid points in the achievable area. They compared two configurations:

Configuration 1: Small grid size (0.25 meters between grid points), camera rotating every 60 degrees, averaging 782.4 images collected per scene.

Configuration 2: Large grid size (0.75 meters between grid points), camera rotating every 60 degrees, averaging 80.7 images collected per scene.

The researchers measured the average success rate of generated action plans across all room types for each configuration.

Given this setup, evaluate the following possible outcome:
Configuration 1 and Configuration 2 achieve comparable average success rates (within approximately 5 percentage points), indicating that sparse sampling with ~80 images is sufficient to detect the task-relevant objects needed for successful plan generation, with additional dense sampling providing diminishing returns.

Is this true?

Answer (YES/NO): NO